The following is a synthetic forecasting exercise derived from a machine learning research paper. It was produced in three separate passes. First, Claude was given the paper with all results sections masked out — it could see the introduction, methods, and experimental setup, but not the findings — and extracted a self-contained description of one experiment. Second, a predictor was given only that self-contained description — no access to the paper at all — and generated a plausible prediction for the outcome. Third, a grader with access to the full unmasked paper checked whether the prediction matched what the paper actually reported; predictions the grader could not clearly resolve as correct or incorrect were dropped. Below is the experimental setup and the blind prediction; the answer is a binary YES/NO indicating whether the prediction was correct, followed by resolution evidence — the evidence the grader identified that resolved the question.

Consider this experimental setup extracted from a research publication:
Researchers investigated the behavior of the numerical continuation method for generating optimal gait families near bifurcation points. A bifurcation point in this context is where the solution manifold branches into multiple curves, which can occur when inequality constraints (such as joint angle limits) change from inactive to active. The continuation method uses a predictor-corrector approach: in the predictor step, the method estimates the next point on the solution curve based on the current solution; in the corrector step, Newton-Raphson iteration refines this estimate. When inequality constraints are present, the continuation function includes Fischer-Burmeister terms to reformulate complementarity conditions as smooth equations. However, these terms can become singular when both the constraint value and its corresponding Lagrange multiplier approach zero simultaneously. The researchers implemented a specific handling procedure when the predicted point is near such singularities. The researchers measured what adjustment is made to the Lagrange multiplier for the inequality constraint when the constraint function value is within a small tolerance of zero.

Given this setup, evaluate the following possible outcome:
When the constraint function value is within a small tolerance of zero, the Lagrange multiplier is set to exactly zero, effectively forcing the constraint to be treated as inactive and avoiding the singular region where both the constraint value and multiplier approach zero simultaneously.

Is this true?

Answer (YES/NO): NO